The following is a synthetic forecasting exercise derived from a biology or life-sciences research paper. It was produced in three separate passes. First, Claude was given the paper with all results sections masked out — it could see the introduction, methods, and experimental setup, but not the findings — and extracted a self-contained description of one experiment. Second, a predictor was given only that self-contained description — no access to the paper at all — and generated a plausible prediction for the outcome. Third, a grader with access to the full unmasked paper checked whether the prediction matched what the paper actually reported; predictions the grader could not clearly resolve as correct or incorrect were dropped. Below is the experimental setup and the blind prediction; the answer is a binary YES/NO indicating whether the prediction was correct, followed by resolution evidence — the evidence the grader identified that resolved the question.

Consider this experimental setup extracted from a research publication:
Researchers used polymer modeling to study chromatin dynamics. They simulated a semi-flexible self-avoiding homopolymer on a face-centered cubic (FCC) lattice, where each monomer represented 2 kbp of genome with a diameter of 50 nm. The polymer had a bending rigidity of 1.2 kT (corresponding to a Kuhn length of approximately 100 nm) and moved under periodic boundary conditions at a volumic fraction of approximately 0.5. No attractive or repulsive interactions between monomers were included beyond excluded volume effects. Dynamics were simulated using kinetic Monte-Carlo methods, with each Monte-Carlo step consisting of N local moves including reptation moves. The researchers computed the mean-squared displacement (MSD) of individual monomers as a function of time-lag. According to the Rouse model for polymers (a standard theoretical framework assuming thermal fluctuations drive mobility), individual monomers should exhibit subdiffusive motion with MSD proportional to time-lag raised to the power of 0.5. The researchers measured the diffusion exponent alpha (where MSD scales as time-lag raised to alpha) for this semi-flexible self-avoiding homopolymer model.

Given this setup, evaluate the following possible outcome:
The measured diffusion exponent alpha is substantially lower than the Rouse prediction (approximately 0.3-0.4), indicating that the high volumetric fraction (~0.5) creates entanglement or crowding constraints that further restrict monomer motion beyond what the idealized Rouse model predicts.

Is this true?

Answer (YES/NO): NO